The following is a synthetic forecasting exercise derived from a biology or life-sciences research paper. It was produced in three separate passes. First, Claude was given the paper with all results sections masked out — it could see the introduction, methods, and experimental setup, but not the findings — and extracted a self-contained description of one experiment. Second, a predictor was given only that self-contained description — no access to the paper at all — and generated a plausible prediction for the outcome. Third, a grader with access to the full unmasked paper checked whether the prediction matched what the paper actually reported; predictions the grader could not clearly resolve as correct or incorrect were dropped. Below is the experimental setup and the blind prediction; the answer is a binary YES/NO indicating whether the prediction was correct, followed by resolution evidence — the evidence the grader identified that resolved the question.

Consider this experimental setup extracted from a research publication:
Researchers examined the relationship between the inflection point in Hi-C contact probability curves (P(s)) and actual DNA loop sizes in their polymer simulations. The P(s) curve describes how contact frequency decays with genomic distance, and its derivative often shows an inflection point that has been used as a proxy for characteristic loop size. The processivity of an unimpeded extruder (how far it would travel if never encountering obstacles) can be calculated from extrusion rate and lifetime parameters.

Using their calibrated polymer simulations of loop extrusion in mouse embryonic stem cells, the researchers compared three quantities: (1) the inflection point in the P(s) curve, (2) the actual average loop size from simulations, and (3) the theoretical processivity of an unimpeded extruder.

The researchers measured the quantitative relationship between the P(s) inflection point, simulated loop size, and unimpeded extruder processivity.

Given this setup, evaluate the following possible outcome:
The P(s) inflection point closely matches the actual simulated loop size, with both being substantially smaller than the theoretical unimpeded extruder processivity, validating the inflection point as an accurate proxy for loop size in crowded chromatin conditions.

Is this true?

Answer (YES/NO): NO